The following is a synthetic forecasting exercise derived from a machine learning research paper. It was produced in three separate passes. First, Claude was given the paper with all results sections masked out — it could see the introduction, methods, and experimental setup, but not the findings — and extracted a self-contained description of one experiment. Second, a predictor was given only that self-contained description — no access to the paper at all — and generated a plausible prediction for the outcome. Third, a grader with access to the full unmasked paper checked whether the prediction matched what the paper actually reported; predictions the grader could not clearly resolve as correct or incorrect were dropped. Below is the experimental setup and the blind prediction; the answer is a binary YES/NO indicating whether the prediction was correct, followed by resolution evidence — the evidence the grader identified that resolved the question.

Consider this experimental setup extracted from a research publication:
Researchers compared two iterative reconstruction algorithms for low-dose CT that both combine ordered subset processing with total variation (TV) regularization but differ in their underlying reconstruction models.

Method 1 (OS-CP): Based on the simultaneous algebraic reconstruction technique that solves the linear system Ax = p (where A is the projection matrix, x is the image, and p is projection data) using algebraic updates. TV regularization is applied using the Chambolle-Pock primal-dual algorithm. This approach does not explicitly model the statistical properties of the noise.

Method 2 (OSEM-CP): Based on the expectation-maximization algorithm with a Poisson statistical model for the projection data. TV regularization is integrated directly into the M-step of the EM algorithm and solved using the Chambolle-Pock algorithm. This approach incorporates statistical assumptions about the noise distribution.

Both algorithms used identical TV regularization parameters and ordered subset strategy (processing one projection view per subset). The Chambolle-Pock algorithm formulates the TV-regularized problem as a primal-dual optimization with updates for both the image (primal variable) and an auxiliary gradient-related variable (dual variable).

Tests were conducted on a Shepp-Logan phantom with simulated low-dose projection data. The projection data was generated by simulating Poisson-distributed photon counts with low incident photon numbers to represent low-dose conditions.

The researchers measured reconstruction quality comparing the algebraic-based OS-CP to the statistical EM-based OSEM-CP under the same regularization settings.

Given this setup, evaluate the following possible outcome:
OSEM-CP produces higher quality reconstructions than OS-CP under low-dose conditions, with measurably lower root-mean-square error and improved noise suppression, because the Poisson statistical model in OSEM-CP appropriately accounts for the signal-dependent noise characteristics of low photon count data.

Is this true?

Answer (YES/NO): YES